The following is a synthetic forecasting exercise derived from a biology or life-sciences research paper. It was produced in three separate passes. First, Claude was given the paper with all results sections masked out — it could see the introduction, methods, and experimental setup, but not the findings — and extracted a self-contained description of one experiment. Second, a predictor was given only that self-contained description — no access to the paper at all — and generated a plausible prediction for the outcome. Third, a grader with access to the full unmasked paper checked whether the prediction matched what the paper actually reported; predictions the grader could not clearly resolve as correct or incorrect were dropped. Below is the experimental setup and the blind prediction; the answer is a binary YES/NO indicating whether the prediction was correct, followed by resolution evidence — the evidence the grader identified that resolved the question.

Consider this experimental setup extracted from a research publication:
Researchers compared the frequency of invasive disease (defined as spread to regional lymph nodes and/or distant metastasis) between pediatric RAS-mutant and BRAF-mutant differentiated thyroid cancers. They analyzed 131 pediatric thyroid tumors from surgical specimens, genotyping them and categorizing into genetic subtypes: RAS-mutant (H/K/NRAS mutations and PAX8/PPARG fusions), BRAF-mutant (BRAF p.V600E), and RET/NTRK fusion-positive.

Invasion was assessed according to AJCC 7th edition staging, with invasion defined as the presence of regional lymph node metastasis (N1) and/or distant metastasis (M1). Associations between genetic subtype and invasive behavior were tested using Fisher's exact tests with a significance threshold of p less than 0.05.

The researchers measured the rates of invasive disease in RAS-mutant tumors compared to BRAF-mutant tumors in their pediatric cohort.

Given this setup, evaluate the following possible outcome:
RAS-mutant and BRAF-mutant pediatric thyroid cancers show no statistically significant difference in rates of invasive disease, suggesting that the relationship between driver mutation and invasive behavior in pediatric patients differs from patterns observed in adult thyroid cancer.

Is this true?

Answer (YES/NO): NO